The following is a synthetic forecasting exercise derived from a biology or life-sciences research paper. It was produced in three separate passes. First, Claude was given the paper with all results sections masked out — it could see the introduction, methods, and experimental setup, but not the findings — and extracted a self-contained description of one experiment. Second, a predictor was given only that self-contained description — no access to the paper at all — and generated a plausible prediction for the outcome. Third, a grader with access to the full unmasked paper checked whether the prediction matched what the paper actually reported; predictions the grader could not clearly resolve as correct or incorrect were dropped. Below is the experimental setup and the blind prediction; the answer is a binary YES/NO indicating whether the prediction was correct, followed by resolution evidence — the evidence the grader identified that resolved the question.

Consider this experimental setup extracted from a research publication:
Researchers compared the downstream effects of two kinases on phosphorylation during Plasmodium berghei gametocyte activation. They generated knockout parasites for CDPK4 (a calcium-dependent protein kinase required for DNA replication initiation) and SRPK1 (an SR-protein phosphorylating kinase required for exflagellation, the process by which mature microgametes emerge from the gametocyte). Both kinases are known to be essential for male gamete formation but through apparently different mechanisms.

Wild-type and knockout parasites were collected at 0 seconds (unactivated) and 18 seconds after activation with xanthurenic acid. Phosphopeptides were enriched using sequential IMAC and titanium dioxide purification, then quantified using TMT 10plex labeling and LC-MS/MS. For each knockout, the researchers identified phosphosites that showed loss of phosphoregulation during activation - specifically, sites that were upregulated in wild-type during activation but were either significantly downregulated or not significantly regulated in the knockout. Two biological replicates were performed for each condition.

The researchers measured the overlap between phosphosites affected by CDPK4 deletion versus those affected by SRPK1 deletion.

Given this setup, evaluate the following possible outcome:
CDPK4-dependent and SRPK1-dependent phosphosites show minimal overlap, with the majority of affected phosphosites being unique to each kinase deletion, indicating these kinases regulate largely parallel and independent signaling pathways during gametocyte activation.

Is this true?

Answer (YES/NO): NO